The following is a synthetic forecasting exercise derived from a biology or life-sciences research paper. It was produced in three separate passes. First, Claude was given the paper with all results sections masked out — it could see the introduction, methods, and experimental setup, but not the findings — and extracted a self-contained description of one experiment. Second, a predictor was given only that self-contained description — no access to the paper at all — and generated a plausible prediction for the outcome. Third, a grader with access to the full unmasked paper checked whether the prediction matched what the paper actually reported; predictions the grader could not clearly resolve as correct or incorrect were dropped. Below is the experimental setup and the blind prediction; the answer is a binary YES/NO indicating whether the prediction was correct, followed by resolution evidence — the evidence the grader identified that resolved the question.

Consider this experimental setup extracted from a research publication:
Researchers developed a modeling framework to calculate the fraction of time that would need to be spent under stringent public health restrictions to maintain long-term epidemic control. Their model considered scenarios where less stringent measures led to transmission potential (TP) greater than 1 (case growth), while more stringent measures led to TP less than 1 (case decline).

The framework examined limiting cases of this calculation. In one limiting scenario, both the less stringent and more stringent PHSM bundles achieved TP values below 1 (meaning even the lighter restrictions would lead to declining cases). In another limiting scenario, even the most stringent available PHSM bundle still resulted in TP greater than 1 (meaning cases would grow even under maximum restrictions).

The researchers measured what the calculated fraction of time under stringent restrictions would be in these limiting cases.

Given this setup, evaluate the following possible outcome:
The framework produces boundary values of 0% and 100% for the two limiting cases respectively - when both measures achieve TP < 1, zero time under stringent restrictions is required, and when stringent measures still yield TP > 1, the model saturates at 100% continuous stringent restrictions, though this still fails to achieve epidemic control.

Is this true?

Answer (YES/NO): NO